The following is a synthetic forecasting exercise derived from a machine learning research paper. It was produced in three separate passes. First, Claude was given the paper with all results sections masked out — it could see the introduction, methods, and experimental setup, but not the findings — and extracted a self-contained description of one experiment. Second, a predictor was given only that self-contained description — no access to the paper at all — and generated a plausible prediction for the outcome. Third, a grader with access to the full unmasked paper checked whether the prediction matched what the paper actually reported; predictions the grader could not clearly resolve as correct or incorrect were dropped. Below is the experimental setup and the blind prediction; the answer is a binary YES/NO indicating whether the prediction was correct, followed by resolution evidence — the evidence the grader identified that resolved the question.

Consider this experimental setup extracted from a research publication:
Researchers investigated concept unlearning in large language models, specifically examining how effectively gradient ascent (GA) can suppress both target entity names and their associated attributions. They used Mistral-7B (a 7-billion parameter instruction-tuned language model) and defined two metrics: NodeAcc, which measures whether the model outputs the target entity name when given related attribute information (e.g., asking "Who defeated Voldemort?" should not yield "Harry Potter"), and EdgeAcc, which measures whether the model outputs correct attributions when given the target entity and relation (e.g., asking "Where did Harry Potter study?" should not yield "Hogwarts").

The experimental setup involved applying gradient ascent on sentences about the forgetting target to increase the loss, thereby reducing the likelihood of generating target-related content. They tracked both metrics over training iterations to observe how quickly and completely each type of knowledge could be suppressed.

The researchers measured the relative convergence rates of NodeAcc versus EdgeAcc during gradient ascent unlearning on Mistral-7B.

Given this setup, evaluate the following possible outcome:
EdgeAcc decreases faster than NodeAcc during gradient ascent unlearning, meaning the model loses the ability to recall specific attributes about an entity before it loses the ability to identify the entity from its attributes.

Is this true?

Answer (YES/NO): NO